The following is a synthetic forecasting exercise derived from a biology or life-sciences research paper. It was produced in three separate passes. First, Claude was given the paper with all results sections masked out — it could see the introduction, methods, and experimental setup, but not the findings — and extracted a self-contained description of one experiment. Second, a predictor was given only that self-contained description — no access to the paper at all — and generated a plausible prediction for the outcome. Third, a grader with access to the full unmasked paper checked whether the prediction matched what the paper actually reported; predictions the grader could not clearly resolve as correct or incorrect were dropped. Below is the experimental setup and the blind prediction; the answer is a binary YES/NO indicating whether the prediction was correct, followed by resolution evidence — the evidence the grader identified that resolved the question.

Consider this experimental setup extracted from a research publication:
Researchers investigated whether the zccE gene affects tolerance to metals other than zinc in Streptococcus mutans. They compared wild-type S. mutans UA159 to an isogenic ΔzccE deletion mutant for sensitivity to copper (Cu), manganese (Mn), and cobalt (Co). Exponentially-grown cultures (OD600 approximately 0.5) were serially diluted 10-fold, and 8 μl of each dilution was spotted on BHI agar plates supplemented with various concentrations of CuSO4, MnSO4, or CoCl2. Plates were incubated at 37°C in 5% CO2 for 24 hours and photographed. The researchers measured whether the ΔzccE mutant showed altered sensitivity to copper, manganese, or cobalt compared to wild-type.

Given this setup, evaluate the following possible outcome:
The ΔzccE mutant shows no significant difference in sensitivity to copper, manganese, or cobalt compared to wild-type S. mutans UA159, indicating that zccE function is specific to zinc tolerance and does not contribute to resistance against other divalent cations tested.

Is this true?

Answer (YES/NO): NO